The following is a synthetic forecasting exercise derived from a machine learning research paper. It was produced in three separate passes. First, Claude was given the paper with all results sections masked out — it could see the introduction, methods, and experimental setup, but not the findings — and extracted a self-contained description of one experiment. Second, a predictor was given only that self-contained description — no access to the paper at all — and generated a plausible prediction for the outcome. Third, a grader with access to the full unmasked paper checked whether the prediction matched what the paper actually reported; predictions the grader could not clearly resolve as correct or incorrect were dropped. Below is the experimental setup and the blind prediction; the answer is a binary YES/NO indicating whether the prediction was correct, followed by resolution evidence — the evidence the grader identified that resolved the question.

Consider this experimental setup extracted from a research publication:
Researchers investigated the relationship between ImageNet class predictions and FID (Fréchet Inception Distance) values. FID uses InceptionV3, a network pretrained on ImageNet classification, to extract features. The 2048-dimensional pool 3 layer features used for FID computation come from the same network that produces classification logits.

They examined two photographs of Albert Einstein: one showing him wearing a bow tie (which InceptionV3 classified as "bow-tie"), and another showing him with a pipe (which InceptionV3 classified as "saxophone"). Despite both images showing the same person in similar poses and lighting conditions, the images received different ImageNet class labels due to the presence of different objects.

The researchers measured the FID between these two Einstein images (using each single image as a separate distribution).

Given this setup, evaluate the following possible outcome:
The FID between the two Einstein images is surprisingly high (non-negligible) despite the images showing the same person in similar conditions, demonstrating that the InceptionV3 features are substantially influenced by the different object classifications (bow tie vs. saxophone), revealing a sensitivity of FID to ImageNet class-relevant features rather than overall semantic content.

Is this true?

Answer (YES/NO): YES